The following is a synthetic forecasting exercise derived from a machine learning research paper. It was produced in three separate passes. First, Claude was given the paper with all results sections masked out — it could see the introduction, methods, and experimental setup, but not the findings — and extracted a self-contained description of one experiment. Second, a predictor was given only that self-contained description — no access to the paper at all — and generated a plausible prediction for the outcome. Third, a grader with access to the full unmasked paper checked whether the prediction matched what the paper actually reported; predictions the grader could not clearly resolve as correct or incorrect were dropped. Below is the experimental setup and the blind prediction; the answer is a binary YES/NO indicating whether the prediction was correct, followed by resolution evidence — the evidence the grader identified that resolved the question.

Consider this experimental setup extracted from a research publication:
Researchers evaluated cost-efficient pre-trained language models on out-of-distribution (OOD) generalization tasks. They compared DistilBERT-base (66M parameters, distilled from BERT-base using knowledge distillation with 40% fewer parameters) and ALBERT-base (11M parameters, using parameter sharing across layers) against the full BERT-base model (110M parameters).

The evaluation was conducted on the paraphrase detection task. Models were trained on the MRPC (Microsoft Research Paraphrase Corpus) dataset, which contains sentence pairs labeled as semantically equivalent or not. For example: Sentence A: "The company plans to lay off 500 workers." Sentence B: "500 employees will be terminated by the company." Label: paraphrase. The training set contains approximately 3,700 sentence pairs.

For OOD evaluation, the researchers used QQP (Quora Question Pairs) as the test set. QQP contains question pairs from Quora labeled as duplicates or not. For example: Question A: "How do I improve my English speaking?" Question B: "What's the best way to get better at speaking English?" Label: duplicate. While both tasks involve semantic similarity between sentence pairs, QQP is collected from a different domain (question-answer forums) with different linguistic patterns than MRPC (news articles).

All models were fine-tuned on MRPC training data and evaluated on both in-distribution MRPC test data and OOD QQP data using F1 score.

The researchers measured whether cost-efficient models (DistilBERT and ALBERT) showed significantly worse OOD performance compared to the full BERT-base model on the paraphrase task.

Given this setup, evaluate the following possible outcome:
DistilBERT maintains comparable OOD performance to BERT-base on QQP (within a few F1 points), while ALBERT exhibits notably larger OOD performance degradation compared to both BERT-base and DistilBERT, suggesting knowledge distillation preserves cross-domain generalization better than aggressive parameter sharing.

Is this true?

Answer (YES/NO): NO